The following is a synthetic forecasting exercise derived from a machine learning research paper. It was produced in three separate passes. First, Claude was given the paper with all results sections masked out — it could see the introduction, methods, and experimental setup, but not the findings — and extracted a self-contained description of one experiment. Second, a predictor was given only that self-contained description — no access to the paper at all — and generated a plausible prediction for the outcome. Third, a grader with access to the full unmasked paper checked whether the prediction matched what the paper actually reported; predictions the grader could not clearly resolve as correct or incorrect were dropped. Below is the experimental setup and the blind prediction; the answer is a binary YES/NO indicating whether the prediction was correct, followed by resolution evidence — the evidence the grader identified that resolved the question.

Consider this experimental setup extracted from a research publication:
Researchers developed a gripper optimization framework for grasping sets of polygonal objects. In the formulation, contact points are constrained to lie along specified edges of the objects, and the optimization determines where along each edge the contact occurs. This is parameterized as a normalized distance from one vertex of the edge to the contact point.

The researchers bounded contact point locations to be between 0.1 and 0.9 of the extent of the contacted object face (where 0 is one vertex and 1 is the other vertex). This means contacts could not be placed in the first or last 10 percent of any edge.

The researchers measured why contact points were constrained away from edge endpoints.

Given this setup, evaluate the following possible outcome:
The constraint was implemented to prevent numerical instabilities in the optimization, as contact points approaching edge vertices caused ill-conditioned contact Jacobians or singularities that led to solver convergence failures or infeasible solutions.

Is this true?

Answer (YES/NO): NO